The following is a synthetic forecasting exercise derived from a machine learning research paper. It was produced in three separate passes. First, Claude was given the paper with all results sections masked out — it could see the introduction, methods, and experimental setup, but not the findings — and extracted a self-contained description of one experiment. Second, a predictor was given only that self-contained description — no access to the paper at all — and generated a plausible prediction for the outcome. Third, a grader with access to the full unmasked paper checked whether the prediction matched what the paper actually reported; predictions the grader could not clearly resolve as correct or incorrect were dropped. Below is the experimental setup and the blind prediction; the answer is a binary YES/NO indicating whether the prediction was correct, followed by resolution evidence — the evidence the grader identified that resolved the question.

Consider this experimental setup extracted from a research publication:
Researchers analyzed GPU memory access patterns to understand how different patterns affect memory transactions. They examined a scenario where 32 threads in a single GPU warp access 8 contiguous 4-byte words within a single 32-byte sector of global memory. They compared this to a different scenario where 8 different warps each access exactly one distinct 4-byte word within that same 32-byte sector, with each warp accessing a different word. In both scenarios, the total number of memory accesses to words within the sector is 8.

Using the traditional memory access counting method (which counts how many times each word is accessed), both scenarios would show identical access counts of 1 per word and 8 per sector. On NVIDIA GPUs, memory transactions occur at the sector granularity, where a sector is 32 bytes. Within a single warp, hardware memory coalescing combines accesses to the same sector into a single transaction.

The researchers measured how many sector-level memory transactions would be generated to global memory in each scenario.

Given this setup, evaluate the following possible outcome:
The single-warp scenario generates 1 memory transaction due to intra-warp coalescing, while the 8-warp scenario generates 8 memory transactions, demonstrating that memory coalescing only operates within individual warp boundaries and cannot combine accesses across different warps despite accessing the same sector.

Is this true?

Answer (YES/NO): YES